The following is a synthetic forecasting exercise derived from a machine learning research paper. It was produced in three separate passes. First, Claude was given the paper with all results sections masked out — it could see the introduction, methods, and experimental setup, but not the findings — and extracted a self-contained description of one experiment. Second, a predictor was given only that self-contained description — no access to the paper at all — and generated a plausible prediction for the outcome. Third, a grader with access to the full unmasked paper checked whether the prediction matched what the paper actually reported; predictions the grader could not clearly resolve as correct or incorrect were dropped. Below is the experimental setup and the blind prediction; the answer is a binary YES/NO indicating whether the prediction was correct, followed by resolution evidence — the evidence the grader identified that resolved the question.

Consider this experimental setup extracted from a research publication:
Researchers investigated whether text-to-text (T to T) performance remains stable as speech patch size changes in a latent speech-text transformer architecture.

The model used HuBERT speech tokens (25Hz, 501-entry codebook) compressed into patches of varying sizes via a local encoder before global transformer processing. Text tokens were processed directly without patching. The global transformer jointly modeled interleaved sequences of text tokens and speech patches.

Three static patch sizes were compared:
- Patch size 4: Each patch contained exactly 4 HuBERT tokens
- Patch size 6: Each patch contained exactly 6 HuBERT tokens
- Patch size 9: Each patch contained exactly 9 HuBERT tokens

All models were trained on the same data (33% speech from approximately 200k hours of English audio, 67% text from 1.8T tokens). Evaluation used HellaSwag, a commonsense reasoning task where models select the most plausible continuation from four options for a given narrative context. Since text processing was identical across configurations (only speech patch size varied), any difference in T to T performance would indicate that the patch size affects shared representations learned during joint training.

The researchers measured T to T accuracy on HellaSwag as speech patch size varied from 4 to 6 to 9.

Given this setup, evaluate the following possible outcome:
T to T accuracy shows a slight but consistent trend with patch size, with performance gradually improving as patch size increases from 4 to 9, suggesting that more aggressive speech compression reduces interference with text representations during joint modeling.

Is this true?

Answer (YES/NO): YES